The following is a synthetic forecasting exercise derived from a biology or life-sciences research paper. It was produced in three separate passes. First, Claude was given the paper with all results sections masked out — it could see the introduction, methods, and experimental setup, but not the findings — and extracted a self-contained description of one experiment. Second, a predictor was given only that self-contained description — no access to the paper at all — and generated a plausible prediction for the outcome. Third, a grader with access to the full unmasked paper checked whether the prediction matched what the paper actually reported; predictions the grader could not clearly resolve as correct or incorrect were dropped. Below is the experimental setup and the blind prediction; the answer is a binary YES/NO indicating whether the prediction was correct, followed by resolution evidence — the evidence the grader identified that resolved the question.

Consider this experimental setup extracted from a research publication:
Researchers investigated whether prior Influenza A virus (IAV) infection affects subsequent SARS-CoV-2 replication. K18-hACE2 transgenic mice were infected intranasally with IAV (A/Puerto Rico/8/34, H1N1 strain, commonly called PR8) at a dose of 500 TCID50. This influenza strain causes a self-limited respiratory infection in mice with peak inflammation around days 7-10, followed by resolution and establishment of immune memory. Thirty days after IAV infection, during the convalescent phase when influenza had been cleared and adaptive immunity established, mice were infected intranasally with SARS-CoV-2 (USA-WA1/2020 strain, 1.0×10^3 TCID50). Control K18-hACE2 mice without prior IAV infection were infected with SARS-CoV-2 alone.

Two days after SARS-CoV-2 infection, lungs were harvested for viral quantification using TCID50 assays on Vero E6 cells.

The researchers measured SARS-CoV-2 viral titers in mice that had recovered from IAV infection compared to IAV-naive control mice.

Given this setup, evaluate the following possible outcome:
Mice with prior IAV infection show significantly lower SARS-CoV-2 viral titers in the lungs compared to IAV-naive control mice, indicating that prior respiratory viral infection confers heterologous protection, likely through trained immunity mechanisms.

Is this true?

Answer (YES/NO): YES